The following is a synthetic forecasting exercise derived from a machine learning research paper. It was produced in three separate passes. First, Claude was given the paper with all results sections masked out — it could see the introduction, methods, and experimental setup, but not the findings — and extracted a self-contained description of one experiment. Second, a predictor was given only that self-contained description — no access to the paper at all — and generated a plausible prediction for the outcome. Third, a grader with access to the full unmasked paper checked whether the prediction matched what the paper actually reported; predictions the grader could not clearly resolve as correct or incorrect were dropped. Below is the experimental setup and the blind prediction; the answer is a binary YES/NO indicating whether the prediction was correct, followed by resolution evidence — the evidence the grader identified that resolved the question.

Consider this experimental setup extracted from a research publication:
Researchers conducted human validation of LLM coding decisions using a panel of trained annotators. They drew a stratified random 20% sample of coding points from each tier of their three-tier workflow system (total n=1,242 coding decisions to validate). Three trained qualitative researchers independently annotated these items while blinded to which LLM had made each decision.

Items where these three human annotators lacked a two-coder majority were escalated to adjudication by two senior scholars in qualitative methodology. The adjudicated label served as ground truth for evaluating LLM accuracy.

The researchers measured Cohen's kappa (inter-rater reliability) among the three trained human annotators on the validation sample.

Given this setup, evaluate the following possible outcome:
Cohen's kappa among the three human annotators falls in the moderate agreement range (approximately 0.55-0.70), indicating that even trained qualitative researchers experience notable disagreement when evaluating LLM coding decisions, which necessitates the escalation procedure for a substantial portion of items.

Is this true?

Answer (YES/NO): NO